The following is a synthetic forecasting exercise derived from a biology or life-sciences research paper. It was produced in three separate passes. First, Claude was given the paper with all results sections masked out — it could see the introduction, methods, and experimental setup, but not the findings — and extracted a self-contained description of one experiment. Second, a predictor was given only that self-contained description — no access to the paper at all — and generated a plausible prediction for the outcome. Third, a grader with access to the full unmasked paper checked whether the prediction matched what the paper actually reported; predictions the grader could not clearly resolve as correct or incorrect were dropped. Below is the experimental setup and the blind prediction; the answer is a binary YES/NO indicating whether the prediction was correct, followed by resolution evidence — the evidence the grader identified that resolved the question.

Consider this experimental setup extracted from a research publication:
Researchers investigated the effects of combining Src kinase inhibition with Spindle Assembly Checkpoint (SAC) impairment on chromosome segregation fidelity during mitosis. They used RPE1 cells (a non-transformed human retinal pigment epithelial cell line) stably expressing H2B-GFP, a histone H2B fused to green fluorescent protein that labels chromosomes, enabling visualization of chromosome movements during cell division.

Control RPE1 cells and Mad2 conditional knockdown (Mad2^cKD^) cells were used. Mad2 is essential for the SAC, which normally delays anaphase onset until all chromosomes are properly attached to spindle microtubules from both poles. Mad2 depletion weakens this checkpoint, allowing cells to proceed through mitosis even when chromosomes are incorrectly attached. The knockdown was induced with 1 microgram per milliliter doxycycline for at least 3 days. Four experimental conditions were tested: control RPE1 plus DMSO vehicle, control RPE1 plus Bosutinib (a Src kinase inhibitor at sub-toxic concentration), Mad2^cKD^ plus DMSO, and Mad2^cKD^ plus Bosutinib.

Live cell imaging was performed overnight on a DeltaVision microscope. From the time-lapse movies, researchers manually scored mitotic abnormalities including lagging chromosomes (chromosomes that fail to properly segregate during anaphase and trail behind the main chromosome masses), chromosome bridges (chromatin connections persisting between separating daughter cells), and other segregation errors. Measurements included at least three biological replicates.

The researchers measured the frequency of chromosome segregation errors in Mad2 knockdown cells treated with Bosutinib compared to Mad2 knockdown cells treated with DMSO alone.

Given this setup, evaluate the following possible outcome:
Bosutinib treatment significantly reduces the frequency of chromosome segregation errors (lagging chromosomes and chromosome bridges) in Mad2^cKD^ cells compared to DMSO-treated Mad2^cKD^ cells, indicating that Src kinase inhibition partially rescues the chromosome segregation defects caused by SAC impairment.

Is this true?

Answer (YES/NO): NO